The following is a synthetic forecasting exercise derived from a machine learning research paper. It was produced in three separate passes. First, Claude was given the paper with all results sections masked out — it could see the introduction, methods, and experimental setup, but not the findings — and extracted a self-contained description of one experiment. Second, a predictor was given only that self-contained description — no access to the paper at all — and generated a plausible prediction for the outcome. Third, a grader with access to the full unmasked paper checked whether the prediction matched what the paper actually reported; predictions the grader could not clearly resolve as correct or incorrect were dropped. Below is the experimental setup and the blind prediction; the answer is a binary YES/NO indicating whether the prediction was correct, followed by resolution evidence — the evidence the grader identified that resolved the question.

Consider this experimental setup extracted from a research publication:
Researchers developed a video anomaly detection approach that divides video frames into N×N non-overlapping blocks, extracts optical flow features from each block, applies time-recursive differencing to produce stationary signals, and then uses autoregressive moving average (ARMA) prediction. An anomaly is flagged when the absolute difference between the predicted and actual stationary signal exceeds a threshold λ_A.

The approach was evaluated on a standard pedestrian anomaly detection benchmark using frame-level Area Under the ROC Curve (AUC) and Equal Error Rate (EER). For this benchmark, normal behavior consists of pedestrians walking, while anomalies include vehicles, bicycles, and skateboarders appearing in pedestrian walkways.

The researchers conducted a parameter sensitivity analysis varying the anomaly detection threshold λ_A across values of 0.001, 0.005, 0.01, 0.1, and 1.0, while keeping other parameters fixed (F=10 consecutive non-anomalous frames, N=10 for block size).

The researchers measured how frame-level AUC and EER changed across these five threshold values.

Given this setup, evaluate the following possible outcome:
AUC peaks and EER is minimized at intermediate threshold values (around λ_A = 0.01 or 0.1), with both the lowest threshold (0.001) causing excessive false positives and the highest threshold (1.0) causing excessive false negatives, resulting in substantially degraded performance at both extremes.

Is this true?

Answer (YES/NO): NO